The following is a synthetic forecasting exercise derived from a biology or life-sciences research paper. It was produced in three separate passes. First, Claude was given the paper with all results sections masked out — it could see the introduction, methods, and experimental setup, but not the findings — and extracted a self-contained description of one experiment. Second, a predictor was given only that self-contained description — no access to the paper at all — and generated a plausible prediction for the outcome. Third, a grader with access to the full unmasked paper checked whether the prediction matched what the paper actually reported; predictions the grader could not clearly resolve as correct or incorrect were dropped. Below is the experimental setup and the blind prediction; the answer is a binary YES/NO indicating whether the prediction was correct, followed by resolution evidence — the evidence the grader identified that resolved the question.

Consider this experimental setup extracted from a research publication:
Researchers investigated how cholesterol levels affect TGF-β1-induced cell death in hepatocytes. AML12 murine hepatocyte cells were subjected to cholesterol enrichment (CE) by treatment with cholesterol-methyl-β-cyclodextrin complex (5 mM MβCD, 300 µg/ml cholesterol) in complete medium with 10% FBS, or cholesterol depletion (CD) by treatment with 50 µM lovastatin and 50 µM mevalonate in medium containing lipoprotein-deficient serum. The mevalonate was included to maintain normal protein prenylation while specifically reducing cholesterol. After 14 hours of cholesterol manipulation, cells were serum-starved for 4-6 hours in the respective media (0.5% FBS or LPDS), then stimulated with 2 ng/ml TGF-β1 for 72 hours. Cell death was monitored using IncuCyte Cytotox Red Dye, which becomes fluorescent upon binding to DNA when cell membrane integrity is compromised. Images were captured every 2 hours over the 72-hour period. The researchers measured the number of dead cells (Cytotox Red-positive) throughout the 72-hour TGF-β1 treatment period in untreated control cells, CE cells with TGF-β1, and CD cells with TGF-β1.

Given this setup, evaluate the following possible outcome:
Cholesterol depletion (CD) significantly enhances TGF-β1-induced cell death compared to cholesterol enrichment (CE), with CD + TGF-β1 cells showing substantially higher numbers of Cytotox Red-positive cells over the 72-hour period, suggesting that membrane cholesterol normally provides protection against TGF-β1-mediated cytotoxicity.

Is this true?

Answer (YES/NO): YES